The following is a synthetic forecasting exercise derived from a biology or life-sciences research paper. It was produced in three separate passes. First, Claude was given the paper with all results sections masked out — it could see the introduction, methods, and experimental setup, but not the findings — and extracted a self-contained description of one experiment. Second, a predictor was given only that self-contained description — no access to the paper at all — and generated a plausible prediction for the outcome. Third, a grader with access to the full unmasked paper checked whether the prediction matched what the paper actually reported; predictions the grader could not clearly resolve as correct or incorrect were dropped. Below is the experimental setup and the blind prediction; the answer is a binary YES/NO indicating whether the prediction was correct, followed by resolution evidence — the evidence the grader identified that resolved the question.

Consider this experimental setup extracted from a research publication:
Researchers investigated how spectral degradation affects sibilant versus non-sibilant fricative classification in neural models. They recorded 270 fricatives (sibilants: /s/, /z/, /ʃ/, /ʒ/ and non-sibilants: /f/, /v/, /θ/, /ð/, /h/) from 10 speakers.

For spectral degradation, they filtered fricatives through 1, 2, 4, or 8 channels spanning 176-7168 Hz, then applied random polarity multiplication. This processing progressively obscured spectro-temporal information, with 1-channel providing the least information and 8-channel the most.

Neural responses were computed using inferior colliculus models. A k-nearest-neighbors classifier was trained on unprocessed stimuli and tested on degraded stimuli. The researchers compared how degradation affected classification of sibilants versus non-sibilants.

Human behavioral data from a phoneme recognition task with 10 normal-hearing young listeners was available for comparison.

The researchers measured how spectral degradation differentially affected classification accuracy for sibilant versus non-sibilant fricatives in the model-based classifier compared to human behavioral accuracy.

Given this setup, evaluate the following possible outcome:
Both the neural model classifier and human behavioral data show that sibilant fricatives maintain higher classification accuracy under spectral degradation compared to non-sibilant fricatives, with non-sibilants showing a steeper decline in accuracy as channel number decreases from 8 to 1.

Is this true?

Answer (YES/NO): NO